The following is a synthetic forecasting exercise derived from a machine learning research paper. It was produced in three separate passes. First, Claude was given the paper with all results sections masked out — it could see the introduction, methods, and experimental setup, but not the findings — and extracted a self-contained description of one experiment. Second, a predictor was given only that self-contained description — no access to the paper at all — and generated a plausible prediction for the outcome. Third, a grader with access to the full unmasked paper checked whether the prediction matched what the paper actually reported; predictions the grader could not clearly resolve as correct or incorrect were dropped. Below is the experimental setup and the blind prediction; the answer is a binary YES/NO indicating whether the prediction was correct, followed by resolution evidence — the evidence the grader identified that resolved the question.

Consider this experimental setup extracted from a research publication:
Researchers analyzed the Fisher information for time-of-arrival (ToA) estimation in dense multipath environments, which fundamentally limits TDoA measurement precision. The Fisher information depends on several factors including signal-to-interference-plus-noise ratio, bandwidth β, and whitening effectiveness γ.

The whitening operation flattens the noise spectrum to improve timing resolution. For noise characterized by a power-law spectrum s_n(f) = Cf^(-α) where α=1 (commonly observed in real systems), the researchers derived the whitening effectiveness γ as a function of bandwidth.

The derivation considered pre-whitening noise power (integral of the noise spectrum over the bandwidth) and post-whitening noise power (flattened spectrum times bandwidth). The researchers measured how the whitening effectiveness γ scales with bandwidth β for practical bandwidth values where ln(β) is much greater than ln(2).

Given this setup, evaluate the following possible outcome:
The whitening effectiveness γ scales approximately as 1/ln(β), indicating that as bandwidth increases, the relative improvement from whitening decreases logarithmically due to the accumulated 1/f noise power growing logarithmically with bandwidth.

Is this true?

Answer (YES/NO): NO